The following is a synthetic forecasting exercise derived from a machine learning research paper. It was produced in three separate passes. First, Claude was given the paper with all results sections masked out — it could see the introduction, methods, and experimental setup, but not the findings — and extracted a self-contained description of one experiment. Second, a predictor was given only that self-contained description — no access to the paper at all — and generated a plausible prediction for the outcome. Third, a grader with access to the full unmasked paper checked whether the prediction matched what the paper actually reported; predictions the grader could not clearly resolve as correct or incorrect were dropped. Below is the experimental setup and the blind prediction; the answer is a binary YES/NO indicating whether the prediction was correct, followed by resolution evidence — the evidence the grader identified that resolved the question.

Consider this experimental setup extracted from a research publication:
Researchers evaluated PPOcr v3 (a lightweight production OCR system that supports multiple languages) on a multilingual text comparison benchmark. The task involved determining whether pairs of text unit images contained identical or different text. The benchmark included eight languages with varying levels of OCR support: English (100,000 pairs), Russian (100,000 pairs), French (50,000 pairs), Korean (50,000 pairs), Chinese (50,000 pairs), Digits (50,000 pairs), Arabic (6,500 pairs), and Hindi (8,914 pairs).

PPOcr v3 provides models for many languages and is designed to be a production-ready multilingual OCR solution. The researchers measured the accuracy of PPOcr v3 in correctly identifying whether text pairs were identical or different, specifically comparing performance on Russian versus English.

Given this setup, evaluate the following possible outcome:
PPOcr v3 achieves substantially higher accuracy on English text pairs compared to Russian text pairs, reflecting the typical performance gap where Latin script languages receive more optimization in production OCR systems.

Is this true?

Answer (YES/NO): YES